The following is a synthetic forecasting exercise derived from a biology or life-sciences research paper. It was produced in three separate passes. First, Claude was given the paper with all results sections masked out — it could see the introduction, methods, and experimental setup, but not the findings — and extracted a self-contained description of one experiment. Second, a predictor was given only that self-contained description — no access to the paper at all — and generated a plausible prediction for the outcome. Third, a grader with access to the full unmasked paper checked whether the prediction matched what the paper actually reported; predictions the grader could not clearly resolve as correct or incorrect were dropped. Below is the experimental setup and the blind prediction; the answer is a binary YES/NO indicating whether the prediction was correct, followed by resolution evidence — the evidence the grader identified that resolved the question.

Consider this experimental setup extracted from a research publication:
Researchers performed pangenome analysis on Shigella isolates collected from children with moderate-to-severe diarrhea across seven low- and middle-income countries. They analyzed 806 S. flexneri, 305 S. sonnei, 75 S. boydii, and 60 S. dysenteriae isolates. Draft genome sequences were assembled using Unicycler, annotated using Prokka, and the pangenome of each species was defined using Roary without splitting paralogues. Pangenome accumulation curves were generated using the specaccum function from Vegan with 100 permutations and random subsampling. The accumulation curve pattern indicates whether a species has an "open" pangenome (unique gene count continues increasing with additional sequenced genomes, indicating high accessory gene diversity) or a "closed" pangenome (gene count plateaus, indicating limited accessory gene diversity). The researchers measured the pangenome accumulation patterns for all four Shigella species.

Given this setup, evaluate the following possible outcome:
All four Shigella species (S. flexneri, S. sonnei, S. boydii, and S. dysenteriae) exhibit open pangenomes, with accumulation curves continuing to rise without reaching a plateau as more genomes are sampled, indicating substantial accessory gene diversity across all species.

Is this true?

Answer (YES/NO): YES